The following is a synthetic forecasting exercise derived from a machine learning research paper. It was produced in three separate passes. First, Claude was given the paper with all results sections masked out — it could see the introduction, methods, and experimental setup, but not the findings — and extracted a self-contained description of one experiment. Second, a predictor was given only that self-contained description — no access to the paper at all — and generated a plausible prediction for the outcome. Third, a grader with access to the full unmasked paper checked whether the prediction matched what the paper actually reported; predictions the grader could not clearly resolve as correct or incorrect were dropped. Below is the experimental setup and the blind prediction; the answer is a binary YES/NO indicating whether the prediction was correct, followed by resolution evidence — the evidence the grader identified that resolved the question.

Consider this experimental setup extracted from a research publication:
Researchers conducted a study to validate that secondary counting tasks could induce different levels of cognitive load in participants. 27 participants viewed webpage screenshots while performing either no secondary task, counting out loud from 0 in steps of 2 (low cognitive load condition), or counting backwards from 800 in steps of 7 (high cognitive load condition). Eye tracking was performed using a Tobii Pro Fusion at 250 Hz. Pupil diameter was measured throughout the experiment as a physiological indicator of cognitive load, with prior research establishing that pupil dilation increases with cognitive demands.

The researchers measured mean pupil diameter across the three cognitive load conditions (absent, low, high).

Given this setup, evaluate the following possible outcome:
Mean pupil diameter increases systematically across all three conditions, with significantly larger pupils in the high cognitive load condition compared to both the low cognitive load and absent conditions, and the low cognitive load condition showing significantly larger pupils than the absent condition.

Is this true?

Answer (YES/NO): NO